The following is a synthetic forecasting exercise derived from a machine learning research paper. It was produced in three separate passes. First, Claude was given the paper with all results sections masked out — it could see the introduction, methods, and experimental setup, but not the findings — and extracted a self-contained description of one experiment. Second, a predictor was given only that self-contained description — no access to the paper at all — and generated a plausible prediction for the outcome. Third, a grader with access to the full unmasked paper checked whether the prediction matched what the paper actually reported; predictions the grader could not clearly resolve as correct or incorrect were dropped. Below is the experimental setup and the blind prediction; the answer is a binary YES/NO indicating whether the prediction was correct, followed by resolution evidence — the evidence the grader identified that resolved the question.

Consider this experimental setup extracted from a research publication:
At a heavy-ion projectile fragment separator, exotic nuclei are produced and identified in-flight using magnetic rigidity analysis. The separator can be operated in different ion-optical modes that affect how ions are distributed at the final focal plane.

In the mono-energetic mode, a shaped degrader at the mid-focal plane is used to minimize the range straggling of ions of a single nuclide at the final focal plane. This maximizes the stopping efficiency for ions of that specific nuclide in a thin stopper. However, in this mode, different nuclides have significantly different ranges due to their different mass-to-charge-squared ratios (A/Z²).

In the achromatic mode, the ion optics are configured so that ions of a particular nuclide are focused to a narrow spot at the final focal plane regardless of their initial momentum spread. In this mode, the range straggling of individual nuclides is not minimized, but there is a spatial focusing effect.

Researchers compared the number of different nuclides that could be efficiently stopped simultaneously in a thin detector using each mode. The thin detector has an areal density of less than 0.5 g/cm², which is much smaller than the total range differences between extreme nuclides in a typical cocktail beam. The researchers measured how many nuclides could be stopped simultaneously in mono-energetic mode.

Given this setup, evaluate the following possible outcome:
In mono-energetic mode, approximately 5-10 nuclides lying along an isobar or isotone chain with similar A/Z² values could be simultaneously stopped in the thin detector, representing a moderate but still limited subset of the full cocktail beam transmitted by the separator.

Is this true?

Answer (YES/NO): NO